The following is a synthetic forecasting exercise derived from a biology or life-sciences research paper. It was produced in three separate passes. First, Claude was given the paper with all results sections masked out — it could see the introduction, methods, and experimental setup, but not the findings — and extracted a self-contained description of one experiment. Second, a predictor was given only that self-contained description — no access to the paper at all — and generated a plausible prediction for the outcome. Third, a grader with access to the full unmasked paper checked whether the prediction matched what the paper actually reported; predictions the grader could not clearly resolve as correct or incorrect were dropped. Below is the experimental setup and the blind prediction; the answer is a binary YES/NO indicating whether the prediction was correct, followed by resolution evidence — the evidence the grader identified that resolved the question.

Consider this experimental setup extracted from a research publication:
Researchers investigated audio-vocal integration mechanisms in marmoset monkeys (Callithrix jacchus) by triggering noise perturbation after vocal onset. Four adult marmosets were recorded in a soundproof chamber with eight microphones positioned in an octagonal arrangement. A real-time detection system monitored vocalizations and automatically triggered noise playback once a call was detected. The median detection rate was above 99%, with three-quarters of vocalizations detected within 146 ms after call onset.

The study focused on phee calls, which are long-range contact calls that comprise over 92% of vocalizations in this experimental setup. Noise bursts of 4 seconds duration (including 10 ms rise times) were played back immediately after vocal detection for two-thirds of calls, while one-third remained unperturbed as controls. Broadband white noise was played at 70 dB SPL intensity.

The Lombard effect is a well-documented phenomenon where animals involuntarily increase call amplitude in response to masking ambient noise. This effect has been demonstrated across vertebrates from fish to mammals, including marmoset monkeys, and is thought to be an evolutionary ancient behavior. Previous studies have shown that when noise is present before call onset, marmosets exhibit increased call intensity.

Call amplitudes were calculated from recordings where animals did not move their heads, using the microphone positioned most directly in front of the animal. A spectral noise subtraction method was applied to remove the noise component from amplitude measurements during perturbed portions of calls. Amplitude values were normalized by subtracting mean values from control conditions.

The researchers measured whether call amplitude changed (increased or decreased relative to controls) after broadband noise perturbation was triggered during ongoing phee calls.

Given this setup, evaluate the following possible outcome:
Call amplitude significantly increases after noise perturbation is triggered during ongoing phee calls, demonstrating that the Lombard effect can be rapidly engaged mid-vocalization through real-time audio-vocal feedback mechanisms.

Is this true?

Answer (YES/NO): NO